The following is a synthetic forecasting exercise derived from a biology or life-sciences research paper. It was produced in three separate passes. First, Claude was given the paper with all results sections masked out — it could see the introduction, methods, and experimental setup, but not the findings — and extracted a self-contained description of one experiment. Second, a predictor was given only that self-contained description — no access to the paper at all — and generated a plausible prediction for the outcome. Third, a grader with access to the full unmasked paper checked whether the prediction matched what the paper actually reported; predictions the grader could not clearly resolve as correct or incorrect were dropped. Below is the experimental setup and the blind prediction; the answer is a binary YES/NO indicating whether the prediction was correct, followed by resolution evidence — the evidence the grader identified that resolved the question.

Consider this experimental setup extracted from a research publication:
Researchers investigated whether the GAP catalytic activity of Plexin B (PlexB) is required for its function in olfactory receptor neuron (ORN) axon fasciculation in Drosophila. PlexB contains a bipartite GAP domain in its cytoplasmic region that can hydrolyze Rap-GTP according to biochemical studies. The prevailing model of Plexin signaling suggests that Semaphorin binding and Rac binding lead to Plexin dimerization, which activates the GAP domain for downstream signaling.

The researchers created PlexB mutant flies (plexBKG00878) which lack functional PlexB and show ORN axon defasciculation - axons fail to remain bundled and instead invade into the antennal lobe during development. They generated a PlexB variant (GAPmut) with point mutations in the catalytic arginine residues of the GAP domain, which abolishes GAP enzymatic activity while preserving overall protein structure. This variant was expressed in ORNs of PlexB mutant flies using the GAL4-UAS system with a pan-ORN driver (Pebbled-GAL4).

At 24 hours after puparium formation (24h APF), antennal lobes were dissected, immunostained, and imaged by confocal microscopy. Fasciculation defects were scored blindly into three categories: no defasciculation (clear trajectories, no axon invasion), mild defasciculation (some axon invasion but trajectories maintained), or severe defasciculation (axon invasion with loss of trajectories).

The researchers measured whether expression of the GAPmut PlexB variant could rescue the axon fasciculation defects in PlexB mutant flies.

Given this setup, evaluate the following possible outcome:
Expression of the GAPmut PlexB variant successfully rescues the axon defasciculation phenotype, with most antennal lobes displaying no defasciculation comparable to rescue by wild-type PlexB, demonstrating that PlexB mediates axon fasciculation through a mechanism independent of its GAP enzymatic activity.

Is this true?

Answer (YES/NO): YES